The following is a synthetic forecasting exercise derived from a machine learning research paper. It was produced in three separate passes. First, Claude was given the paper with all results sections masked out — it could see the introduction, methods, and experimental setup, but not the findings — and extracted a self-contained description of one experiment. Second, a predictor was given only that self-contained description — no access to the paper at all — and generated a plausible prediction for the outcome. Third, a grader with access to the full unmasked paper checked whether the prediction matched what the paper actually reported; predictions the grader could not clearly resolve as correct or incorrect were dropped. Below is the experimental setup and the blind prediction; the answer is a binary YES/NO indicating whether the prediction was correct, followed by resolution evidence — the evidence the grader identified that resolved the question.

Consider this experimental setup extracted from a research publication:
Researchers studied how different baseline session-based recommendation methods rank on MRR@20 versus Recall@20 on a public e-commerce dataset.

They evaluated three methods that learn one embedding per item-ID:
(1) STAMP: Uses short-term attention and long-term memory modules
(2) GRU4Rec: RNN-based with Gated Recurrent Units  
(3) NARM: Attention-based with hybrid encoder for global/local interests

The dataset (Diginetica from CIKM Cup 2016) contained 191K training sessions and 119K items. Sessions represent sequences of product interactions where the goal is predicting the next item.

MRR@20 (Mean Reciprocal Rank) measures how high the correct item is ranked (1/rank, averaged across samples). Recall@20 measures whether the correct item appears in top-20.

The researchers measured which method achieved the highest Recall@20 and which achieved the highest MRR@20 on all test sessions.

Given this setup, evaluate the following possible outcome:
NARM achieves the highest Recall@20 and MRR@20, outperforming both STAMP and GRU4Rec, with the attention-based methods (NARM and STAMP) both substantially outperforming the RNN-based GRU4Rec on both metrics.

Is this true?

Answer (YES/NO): NO